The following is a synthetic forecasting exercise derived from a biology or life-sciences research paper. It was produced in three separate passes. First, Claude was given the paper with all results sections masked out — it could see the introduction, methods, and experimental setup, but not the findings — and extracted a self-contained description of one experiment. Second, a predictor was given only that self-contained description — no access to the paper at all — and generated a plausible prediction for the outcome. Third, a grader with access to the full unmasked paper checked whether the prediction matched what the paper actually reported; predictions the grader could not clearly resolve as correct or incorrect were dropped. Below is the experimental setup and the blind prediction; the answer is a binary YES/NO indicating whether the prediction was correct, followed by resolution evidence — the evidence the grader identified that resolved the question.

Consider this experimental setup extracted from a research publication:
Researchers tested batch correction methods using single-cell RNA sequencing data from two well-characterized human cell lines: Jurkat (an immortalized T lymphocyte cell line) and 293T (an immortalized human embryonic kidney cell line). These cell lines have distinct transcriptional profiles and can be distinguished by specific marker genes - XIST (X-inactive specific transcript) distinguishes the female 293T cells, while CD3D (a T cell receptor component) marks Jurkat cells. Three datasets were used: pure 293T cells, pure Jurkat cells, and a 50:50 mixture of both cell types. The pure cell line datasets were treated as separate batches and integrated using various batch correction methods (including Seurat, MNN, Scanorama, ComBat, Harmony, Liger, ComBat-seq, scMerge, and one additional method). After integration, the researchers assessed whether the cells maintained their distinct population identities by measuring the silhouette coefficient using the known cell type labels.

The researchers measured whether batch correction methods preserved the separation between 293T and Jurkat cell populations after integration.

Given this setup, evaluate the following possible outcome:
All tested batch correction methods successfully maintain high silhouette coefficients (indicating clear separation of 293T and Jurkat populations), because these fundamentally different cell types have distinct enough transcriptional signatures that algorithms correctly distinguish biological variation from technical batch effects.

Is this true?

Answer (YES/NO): NO